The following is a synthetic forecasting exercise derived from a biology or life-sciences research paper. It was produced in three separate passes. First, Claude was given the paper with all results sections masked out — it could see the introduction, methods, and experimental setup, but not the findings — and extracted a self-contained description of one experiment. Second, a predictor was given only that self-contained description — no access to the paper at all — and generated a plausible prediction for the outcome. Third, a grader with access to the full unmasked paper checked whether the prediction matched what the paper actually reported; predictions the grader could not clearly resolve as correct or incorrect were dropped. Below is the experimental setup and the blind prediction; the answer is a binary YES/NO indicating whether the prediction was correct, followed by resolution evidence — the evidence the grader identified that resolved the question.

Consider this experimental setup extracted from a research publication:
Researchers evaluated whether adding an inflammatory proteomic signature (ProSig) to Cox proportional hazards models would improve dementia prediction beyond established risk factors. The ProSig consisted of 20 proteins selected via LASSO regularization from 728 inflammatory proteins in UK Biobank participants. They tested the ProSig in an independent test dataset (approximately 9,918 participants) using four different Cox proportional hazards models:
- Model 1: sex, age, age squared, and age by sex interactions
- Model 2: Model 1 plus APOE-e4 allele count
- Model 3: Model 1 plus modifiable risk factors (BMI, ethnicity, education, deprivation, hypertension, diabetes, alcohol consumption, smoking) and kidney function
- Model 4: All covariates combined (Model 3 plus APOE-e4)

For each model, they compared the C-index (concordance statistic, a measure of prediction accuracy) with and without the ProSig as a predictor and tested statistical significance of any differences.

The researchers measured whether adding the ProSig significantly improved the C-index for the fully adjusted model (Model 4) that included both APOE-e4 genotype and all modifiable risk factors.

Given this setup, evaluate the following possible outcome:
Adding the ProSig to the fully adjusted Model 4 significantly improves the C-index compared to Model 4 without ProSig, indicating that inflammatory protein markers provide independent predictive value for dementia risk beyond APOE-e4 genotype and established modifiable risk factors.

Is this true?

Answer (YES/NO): NO